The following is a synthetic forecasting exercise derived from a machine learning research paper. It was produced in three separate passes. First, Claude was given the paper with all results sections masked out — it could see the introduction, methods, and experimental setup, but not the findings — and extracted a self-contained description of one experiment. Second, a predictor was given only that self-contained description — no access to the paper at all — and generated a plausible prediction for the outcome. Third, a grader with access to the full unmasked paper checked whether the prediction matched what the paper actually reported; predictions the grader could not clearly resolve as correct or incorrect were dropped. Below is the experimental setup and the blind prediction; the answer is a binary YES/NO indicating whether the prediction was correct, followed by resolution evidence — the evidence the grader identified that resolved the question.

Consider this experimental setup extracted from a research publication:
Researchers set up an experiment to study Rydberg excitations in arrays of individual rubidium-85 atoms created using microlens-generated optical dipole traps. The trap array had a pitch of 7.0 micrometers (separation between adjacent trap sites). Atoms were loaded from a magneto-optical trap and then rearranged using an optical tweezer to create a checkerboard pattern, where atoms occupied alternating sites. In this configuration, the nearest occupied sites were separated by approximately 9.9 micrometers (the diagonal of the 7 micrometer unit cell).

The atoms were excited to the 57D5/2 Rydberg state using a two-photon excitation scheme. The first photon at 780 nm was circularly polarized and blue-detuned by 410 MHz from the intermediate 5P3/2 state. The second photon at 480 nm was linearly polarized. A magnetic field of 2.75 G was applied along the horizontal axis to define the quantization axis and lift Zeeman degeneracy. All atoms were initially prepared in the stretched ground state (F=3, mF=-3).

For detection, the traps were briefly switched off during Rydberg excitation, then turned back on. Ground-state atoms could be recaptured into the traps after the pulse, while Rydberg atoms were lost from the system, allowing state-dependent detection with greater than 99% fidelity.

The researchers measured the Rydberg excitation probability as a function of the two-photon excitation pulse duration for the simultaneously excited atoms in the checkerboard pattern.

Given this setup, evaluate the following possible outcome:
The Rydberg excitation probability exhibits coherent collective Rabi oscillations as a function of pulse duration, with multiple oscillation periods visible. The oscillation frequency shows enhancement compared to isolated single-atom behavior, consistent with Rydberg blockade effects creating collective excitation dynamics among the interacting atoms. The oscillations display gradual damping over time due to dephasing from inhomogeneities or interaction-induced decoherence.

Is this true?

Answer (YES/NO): NO